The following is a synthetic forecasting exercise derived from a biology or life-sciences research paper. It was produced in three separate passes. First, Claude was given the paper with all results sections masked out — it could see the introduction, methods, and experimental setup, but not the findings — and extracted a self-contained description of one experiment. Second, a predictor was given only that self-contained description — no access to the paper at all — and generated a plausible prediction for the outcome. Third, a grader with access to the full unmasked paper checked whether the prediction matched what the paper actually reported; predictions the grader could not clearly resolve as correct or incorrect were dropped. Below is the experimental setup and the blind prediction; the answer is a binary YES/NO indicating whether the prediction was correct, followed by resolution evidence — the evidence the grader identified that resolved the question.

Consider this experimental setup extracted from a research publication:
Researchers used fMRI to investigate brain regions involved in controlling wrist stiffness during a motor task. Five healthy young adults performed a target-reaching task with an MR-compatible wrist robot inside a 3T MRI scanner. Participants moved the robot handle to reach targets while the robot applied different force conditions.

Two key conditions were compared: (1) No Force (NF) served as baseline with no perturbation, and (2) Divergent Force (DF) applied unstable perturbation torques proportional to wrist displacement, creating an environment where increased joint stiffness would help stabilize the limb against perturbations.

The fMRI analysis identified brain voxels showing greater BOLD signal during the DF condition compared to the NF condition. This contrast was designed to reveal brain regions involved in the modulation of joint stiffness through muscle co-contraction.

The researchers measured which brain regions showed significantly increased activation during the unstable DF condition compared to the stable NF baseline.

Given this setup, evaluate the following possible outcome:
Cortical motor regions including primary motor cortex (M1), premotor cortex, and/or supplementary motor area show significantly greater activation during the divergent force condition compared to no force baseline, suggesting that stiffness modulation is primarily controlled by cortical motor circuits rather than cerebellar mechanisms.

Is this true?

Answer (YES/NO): NO